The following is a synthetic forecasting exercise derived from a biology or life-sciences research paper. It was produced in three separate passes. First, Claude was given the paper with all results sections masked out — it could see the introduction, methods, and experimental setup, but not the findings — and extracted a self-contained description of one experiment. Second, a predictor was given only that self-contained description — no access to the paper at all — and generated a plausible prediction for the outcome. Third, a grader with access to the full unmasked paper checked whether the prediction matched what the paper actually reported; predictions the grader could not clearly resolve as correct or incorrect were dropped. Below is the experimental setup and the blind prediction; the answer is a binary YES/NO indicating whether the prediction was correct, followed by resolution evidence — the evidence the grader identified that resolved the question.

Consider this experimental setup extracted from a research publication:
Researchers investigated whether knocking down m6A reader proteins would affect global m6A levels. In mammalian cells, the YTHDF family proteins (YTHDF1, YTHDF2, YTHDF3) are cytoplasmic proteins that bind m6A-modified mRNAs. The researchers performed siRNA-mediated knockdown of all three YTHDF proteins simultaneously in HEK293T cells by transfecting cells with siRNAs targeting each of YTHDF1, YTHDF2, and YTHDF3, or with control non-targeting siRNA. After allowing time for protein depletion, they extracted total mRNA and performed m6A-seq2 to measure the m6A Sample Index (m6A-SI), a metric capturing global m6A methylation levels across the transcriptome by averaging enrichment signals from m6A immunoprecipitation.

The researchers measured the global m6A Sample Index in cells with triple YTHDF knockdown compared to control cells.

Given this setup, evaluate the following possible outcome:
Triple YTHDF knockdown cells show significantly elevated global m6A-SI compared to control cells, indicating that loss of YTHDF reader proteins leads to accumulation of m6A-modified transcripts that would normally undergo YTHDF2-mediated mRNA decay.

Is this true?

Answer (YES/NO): NO